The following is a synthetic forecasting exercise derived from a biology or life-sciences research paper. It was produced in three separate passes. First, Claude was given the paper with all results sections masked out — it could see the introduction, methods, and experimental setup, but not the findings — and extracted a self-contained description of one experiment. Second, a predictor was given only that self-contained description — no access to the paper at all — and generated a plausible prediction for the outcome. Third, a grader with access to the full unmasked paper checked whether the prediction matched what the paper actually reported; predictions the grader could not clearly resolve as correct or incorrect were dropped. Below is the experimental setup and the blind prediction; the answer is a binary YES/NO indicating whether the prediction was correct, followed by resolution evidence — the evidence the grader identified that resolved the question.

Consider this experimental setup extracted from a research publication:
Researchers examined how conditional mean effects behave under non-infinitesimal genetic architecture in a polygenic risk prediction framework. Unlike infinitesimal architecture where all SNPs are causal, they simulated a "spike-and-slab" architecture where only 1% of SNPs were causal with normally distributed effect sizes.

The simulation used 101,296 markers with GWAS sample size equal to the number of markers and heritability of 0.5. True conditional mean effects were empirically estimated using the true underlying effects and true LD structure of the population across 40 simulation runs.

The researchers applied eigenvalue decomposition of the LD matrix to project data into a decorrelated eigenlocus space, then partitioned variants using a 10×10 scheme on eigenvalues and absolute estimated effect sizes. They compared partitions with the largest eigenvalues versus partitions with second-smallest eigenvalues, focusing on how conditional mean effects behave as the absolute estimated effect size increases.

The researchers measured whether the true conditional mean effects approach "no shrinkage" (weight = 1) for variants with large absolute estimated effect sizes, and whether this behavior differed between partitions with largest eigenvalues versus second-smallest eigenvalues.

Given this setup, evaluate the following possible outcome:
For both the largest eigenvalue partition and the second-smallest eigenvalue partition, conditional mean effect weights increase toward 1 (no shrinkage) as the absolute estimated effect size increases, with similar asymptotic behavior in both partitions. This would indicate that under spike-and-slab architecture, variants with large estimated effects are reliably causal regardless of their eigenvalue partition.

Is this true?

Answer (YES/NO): NO